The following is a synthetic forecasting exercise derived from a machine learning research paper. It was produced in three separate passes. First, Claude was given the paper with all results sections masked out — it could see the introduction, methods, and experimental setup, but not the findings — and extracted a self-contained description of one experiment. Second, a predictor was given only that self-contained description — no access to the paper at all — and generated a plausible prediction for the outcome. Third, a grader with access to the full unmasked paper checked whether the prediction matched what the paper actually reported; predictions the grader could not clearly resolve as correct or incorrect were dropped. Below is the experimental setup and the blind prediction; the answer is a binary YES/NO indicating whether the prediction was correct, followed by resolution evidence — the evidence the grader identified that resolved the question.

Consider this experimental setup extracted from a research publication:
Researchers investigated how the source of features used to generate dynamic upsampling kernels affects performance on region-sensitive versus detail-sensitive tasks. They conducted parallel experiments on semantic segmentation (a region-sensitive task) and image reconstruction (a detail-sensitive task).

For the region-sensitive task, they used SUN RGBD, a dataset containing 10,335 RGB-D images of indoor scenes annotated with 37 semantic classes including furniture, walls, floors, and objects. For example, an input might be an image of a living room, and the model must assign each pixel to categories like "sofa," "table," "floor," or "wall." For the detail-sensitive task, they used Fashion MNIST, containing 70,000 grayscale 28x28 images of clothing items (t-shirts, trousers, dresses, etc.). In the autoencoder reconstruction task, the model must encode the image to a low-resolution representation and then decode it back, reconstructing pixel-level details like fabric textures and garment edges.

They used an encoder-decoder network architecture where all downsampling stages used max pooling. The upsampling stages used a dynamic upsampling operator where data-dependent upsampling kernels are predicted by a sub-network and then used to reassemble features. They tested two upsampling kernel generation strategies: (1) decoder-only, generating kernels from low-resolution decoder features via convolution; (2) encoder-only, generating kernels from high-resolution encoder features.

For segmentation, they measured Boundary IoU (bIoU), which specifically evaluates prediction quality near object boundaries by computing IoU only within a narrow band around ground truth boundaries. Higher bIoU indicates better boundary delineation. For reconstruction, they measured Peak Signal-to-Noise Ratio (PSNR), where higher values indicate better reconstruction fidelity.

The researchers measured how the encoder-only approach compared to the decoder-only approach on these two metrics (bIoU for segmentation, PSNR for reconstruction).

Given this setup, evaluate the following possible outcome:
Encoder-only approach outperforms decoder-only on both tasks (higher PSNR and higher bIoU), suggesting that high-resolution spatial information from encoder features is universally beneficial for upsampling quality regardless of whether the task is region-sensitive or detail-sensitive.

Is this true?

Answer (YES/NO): YES